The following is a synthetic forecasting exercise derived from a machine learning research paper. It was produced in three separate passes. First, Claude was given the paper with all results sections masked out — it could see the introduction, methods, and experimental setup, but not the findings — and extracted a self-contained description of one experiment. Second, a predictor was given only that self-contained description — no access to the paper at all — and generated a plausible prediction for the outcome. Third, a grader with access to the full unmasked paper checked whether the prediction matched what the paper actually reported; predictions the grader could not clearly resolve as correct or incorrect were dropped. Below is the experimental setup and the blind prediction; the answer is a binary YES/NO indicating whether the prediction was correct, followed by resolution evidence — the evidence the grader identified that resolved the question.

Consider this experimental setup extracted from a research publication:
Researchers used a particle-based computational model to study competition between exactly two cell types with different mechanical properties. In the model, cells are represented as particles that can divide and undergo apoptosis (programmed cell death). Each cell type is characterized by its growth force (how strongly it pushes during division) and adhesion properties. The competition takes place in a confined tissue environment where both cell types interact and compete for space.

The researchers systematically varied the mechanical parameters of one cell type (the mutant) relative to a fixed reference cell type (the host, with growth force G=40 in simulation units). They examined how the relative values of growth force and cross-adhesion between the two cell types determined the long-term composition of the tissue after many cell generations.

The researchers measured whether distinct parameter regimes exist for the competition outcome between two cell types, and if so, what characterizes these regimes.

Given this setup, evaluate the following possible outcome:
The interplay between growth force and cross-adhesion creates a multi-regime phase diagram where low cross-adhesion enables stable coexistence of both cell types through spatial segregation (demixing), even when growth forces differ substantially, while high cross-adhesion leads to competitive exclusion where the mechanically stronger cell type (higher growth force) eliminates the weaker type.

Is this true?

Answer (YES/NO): NO